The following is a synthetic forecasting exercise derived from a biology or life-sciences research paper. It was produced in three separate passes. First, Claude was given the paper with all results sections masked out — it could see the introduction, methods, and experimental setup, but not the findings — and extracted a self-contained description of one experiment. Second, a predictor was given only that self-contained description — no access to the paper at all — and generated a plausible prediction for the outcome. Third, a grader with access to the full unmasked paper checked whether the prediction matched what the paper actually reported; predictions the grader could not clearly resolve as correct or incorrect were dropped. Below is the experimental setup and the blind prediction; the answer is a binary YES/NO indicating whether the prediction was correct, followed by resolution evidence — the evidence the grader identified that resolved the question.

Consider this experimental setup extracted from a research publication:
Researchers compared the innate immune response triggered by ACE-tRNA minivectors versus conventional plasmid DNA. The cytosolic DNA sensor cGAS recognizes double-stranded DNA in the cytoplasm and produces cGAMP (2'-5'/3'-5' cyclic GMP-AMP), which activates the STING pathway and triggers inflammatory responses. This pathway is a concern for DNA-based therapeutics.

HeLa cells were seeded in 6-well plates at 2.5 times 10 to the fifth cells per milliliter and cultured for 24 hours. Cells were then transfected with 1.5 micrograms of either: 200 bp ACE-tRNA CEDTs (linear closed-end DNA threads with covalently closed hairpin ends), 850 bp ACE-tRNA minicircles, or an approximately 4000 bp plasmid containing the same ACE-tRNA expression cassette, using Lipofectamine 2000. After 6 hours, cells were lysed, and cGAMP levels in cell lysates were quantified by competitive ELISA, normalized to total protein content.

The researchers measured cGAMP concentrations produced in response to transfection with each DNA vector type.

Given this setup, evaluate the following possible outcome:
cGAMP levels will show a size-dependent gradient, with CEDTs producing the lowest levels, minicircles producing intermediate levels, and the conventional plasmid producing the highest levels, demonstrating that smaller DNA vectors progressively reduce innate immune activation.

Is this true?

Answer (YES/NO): NO